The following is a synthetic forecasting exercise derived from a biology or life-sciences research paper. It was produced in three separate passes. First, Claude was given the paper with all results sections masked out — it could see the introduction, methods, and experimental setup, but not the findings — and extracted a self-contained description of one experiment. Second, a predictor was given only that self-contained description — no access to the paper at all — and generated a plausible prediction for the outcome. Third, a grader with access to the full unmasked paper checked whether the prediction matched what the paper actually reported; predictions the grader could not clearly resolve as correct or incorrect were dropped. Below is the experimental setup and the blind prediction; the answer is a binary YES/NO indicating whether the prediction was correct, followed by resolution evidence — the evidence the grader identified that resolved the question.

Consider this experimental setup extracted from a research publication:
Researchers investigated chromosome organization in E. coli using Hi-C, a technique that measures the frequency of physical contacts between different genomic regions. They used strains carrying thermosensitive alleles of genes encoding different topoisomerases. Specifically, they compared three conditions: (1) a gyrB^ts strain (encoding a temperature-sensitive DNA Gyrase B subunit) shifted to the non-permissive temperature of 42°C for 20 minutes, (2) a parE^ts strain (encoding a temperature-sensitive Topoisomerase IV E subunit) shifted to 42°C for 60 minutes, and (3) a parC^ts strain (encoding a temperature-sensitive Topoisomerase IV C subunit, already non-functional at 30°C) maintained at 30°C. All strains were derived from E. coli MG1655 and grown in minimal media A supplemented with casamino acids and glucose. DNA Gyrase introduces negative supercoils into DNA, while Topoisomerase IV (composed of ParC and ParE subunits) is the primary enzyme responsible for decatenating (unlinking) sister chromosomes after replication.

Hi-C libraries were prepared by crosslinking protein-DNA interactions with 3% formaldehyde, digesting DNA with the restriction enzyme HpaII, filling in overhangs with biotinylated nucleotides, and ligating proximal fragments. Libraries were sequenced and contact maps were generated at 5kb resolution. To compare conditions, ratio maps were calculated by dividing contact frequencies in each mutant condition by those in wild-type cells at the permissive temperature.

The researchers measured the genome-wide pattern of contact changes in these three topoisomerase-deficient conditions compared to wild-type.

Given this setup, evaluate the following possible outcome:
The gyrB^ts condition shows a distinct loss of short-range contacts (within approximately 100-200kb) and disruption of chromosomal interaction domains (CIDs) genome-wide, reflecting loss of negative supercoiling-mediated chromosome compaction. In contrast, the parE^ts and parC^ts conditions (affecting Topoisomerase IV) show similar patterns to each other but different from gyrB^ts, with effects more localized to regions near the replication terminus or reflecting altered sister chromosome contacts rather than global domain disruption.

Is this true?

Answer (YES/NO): YES